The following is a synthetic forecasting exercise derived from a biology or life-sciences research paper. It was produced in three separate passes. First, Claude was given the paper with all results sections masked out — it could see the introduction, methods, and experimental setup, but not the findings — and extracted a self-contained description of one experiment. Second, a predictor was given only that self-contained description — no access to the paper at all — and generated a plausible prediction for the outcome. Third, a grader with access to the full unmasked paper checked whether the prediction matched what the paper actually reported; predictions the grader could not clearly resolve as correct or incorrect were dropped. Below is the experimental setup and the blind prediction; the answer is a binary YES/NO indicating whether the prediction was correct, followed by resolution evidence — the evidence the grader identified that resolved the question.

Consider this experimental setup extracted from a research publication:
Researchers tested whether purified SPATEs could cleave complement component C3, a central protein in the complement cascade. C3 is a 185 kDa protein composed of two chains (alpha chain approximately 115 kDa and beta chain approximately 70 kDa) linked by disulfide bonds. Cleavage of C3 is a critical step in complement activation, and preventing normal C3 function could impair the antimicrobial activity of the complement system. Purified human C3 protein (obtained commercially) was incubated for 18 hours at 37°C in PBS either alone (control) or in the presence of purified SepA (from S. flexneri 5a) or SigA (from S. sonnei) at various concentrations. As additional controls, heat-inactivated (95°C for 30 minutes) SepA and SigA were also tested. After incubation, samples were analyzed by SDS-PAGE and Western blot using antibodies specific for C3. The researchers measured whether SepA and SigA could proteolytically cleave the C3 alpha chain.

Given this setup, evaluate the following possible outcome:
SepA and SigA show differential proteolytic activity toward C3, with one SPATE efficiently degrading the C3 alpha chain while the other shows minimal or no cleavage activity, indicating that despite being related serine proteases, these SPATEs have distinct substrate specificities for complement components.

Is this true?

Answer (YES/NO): NO